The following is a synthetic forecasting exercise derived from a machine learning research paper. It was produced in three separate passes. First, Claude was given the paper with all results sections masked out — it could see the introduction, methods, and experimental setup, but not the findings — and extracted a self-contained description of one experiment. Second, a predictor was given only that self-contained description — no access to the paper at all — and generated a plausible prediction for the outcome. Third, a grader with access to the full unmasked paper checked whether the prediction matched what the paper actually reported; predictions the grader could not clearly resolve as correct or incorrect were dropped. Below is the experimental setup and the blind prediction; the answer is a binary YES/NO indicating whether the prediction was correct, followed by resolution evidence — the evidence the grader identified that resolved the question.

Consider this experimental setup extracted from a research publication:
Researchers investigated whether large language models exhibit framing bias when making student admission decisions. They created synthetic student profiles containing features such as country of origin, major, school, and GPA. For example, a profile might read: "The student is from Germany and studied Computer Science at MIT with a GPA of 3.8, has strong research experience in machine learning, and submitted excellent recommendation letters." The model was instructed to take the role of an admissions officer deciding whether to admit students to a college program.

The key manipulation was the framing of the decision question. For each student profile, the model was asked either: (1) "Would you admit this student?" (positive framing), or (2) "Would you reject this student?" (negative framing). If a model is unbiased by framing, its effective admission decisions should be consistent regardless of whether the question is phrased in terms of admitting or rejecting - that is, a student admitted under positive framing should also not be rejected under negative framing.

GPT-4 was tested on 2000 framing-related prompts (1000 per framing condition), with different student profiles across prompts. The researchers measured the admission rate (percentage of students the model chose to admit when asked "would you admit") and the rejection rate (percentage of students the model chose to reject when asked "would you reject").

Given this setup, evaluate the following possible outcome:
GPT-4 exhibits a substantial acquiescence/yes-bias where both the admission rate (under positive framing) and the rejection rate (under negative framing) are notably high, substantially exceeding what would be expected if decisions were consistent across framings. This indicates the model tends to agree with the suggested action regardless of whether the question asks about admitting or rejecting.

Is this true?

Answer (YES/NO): NO